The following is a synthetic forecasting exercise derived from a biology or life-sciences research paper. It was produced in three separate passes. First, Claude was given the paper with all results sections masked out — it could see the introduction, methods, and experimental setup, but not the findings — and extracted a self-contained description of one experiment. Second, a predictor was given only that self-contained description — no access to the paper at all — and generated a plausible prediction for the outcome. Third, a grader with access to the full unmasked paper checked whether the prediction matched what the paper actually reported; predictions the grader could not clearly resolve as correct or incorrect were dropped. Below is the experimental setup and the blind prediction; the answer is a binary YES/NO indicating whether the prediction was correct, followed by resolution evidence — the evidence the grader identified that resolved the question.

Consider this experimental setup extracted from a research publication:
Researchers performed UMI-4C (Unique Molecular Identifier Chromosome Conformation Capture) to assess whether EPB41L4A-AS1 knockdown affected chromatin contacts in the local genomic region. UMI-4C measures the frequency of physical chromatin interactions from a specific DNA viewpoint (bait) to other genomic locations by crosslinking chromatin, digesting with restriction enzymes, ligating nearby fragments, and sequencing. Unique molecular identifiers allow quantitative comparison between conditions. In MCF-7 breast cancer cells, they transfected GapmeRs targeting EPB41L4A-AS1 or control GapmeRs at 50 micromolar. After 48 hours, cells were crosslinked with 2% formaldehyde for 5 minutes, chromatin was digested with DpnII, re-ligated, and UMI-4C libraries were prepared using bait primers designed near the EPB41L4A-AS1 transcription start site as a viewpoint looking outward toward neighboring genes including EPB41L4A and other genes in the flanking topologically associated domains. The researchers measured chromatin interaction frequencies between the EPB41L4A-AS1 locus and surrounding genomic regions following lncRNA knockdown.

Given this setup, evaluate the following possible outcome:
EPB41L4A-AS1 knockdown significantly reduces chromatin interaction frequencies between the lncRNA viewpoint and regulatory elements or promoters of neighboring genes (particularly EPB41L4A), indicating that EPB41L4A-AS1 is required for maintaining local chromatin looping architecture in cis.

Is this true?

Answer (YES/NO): YES